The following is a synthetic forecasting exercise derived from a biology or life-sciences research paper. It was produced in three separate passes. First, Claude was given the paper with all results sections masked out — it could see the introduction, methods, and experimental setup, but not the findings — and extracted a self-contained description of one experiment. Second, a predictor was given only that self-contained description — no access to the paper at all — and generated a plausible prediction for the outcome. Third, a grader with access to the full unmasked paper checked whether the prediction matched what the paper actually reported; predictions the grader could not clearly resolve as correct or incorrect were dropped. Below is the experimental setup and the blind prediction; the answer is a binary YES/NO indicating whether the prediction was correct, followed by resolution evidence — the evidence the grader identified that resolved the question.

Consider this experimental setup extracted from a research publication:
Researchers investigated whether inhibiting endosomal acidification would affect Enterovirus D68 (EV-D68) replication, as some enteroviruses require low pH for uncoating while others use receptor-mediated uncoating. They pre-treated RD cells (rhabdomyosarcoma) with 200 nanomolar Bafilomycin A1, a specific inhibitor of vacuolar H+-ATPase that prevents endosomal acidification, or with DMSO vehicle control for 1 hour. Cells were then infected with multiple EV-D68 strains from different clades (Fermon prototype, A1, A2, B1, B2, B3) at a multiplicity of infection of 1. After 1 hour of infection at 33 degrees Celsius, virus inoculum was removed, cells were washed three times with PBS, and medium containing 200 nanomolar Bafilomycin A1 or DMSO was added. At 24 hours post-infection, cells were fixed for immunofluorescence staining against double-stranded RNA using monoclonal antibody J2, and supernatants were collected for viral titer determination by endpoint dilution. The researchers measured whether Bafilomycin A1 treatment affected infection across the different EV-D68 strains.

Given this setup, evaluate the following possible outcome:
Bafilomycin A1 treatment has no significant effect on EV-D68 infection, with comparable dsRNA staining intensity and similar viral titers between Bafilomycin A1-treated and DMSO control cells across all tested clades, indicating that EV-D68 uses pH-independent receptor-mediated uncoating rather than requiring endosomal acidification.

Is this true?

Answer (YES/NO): NO